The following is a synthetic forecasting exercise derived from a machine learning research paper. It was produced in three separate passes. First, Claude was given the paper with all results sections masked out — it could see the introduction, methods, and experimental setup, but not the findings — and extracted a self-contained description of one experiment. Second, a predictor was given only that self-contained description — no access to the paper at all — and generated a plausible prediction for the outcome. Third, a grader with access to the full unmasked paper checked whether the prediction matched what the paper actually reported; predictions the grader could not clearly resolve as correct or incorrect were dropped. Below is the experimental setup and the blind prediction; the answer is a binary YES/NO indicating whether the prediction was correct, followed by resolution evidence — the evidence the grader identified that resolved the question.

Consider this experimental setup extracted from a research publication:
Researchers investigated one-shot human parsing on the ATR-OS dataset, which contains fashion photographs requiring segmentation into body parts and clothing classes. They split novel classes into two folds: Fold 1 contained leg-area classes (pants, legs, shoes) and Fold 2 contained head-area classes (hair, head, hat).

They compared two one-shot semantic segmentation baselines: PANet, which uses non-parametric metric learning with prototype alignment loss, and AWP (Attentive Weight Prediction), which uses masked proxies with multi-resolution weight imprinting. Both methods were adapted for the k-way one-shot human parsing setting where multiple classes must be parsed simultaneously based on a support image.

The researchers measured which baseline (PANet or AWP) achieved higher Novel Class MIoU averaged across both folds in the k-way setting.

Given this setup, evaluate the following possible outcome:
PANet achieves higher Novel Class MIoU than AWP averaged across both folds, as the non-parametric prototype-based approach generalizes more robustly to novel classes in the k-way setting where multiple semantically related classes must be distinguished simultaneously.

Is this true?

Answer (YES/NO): YES